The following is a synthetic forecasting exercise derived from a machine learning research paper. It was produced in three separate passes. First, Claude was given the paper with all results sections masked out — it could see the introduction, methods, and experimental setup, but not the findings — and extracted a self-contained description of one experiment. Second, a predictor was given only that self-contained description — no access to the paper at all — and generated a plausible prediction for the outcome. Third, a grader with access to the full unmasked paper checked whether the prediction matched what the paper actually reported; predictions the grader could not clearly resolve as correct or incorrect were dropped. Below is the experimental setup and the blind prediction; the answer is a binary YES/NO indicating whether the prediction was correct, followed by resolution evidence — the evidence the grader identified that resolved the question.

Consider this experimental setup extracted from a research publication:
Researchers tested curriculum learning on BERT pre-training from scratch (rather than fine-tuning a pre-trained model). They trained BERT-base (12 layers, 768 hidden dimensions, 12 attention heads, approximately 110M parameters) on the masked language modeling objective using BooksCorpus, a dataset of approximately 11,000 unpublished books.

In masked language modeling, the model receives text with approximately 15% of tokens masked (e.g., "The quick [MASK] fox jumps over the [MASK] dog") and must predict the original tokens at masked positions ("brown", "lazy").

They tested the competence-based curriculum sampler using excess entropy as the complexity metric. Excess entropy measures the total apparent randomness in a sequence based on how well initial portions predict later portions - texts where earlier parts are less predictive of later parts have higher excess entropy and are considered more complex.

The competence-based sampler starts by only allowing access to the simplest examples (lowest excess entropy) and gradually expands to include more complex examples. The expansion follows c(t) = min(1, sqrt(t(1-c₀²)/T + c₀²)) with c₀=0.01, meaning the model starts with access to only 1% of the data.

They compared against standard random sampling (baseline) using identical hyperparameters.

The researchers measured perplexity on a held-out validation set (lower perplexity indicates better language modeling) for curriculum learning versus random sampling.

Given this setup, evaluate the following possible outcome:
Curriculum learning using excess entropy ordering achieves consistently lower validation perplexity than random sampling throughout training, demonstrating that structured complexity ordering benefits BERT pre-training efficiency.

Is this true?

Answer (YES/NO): NO